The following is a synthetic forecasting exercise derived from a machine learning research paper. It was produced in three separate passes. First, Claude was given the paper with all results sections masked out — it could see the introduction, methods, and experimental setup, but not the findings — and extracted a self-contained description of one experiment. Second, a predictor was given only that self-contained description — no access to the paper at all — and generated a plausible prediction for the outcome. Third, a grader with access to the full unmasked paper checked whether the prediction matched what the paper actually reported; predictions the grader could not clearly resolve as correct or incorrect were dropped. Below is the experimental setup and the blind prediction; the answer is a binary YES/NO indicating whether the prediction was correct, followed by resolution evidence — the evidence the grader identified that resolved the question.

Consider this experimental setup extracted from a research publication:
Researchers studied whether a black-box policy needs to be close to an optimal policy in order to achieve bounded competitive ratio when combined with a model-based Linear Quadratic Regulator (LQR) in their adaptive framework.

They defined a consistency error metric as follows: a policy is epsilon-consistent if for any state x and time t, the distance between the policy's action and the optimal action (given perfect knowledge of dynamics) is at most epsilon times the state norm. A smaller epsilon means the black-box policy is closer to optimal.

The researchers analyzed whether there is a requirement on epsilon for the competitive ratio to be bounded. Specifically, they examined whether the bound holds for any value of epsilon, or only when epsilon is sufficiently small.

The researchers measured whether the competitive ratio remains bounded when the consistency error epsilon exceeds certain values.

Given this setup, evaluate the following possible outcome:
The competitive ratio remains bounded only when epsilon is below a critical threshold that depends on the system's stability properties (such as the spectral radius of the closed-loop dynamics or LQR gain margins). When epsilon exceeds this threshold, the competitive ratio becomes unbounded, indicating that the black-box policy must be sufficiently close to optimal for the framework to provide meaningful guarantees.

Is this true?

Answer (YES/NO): YES